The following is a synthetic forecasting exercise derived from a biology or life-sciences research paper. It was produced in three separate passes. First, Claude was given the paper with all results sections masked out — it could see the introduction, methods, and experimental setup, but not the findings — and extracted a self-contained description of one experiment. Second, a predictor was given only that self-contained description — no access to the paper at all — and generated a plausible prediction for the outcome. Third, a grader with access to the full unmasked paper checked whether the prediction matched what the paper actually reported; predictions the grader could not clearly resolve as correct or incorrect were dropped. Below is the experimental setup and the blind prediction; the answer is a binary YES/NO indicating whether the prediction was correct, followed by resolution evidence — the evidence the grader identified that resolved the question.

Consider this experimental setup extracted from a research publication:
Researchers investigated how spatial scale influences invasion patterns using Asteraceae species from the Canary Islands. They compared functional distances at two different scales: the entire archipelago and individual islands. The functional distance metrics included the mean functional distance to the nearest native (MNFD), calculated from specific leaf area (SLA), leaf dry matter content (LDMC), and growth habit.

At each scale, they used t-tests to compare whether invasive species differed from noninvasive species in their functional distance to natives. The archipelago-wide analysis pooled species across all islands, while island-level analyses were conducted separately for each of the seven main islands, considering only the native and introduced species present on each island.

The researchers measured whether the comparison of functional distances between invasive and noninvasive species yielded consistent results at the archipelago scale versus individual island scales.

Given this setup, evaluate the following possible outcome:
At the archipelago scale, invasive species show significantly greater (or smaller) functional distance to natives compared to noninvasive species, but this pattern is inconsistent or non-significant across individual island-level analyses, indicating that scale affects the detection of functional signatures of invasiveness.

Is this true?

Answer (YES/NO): YES